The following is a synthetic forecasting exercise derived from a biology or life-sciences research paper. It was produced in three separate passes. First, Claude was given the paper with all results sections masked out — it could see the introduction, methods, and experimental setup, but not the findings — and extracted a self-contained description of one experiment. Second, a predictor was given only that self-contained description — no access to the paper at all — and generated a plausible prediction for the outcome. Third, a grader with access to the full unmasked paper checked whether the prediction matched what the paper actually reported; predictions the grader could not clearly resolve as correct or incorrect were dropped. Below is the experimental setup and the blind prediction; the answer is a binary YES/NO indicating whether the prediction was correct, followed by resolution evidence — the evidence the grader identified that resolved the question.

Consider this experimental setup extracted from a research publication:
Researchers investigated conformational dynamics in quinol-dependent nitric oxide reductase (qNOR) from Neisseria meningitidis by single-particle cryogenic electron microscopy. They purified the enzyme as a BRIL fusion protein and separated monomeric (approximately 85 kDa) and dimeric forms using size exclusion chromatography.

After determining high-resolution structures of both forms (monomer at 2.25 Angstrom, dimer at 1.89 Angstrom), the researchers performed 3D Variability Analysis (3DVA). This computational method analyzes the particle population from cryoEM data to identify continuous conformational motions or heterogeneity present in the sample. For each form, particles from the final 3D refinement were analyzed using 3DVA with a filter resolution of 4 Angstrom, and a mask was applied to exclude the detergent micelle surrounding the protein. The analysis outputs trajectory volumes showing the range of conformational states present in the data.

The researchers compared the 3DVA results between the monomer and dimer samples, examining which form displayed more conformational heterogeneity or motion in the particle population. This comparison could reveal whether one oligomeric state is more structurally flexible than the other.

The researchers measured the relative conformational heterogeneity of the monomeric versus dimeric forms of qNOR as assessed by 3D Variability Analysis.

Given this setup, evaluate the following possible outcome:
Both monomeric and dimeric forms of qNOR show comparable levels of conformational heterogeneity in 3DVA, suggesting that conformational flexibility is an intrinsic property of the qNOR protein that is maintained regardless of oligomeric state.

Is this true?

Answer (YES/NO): NO